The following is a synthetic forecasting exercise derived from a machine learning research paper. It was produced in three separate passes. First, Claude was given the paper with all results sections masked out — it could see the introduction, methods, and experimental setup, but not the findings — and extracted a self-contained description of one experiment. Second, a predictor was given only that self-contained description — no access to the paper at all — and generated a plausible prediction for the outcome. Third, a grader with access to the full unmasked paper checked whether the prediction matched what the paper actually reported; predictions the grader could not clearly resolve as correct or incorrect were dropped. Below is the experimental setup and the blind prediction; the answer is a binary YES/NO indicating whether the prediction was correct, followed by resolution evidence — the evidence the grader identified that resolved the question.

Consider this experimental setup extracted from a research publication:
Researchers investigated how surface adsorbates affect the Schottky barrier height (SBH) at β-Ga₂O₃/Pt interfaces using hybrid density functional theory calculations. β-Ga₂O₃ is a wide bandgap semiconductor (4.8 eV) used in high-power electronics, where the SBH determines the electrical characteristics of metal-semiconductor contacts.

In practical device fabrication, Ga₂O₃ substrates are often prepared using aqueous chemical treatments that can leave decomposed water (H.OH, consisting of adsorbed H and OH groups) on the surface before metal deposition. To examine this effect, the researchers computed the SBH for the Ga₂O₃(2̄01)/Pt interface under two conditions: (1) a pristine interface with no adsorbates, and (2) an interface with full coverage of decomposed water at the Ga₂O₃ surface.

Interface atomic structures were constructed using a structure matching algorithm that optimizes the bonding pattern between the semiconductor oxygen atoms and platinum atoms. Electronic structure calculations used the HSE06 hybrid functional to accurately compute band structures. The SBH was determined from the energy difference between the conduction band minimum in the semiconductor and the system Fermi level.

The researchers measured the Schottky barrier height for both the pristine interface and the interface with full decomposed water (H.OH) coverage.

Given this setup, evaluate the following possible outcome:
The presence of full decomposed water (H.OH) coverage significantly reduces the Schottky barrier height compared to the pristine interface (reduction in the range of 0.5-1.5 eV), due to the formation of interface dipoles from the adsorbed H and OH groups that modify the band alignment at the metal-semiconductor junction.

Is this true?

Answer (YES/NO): NO